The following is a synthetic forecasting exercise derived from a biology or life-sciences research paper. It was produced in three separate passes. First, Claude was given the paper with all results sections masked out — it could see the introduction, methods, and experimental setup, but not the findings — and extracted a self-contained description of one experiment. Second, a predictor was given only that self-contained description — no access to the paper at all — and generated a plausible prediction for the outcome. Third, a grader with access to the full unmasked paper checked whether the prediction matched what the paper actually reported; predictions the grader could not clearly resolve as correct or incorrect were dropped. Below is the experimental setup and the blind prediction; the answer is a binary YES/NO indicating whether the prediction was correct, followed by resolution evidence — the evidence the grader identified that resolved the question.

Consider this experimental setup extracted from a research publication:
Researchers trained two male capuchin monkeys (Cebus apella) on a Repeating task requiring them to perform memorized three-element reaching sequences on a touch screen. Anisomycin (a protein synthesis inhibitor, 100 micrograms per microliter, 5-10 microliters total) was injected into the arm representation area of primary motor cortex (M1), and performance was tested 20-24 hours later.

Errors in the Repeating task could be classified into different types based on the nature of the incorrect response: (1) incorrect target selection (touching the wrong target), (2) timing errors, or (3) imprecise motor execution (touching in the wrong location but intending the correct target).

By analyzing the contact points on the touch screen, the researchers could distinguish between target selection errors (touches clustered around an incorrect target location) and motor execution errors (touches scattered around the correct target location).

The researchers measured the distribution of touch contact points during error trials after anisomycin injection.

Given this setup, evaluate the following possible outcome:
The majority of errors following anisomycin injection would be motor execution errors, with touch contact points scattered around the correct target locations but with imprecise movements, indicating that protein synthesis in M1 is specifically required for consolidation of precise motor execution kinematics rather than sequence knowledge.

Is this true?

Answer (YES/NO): NO